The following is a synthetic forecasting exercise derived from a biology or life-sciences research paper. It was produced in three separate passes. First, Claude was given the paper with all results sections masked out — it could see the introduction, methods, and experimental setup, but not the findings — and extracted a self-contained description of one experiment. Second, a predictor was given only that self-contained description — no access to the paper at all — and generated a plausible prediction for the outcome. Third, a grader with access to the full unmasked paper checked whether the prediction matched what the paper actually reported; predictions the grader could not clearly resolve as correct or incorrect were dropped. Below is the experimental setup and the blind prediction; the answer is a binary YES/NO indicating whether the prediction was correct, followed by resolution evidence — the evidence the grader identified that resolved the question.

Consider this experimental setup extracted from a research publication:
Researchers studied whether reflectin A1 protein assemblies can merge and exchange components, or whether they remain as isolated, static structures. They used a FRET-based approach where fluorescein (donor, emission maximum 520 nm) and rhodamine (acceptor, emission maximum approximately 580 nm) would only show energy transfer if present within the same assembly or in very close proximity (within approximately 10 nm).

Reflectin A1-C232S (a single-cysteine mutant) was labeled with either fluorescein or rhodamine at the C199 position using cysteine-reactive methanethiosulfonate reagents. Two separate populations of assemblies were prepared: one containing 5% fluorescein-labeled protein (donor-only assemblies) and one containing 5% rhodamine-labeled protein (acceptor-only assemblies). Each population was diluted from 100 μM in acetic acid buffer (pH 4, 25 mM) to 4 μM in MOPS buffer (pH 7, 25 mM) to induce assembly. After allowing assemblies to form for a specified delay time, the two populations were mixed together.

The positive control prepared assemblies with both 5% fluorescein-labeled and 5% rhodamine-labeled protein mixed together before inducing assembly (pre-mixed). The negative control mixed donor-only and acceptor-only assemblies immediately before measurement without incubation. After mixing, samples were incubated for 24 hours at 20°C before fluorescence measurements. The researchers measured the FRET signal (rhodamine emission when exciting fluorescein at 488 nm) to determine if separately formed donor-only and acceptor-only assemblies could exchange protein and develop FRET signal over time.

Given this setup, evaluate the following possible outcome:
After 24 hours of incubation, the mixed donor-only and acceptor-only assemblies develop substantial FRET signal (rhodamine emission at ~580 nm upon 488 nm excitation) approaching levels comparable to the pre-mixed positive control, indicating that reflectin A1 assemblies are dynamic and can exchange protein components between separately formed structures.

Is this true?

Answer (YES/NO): YES